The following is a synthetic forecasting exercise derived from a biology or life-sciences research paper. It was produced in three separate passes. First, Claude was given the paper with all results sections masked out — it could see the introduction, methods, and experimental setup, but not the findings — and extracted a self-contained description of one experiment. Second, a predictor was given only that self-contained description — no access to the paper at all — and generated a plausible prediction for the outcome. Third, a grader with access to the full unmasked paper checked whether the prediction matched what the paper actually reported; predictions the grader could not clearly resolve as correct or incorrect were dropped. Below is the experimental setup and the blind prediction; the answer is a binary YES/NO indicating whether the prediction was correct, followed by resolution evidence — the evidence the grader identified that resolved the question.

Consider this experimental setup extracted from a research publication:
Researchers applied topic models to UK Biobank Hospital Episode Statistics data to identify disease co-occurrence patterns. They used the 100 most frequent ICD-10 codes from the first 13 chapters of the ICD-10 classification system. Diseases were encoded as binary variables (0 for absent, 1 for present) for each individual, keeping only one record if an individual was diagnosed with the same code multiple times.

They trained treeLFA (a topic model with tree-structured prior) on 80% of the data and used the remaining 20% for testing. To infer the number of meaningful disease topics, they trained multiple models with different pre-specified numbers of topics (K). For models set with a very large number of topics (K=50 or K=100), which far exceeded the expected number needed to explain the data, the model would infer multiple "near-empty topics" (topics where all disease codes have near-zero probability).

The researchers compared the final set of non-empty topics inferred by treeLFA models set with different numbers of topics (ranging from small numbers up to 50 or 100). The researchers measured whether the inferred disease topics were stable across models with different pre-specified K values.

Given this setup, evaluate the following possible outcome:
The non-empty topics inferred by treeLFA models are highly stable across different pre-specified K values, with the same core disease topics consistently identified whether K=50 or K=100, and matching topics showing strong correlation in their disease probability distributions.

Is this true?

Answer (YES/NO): NO